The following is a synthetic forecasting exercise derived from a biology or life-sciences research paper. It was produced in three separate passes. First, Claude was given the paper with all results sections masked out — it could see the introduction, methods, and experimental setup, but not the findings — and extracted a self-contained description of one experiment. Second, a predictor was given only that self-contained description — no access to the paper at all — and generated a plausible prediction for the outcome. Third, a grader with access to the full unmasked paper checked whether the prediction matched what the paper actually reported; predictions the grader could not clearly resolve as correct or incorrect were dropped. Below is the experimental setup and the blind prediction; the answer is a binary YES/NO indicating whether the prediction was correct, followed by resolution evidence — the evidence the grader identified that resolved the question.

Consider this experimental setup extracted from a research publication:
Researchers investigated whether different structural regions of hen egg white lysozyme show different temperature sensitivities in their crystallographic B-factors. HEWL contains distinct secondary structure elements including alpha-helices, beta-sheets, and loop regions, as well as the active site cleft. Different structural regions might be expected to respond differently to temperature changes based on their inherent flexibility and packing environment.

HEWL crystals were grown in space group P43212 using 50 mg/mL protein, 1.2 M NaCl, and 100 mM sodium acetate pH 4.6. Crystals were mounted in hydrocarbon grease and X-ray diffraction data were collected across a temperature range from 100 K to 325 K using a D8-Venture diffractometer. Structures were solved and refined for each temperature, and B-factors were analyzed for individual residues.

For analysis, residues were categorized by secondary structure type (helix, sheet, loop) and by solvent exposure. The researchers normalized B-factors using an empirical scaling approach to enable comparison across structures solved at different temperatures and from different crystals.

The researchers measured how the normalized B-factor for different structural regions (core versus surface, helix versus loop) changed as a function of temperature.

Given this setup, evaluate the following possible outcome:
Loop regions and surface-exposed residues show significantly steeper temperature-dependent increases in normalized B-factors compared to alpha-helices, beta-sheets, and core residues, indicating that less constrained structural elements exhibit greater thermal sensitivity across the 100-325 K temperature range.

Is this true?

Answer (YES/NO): NO